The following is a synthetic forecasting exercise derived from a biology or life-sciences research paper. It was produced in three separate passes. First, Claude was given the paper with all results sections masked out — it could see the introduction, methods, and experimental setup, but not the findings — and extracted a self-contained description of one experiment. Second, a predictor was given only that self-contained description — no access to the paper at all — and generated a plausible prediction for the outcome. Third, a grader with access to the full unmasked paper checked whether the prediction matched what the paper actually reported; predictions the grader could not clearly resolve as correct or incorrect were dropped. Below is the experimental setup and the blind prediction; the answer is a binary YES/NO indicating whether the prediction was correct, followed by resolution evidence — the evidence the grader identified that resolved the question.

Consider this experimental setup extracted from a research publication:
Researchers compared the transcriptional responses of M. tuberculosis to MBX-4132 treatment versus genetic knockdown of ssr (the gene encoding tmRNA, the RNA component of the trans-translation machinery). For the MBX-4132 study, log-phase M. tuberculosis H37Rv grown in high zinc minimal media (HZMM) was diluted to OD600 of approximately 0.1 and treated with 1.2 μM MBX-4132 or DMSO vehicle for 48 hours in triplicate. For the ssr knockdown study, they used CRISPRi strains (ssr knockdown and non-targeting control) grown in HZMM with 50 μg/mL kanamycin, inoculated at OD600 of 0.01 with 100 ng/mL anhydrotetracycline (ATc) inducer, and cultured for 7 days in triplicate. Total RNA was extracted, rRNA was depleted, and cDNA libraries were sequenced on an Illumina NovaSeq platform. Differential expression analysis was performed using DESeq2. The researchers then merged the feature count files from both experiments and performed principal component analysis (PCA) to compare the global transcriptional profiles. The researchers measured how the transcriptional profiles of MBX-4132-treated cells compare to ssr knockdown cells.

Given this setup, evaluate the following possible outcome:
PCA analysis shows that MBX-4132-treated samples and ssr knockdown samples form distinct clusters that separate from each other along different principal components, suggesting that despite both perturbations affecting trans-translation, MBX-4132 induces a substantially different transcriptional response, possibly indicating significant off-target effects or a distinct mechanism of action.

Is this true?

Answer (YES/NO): NO